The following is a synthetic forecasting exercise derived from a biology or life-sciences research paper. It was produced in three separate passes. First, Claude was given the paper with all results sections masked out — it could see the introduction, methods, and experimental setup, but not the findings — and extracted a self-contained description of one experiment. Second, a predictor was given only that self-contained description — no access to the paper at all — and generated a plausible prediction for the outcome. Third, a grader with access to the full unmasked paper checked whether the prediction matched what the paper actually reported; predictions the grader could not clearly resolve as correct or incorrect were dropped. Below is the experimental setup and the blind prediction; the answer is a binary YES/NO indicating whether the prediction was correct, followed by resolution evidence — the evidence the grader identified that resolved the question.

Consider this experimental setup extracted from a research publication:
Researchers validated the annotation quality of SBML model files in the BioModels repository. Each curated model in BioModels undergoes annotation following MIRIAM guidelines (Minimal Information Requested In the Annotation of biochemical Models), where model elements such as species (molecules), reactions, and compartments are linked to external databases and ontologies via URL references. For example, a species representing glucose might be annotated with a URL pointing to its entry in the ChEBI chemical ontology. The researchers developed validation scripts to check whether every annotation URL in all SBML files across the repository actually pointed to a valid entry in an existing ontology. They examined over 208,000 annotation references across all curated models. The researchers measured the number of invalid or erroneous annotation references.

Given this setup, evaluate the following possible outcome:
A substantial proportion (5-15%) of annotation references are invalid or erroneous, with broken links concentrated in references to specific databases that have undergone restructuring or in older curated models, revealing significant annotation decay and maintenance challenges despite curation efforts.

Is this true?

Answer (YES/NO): NO